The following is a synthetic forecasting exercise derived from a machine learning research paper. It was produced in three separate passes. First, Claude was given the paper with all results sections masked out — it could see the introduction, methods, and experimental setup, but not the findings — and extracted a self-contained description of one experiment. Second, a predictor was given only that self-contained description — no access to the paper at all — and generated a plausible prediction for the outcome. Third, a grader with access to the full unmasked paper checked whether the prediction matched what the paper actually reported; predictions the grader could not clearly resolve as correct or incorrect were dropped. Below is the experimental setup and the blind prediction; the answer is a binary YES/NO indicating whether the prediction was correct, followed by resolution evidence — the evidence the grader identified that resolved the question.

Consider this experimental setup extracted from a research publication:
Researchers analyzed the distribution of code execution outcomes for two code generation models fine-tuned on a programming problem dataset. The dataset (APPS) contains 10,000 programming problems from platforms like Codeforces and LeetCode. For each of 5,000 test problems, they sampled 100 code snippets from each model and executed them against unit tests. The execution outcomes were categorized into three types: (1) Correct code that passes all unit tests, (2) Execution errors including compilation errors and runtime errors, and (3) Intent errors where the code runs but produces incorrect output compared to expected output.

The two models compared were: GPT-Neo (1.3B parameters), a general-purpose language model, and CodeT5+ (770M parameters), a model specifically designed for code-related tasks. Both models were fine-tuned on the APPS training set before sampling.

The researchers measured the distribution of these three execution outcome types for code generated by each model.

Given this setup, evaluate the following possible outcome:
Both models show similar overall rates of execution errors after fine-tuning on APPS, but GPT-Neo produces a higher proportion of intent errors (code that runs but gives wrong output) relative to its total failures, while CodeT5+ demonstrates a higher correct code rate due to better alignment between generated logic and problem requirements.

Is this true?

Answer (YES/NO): NO